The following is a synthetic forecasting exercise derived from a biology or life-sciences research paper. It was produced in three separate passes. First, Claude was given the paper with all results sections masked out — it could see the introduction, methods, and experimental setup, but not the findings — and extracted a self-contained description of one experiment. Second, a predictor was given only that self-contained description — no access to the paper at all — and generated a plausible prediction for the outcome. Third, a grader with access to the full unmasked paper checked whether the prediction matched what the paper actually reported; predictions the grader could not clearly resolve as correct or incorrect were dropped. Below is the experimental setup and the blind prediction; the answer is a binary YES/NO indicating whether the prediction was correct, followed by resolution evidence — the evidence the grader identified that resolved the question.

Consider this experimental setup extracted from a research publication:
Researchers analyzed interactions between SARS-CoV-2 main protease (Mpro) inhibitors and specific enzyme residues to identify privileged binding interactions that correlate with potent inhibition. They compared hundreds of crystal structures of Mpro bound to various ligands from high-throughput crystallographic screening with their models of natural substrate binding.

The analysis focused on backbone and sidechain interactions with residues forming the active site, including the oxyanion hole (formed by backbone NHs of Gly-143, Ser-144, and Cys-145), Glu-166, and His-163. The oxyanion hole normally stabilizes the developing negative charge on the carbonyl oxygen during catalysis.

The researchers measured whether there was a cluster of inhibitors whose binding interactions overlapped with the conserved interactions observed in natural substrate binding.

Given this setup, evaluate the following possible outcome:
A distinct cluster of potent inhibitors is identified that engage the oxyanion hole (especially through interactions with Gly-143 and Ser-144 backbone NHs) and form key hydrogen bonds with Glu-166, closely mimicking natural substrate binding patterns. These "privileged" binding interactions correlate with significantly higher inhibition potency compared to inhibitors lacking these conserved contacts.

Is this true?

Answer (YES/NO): NO